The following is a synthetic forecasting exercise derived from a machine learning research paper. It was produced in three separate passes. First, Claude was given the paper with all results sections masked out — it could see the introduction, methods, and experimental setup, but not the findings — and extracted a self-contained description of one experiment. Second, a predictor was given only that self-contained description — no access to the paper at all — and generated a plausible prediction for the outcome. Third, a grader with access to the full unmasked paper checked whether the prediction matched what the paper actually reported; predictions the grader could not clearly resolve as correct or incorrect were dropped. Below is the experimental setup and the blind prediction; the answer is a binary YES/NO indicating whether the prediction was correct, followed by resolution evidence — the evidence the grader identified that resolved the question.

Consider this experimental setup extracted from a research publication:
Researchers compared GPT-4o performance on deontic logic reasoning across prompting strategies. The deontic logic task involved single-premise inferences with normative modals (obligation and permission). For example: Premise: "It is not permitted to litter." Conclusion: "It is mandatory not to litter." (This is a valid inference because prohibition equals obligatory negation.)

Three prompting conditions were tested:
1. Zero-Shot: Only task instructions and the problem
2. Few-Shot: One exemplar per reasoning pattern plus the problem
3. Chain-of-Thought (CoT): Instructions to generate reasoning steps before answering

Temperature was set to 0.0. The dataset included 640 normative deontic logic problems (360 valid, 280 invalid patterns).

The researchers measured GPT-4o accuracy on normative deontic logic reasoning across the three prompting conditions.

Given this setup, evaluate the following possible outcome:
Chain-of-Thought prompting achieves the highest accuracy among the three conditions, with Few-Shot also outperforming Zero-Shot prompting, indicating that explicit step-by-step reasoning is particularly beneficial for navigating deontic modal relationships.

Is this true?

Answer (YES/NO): NO